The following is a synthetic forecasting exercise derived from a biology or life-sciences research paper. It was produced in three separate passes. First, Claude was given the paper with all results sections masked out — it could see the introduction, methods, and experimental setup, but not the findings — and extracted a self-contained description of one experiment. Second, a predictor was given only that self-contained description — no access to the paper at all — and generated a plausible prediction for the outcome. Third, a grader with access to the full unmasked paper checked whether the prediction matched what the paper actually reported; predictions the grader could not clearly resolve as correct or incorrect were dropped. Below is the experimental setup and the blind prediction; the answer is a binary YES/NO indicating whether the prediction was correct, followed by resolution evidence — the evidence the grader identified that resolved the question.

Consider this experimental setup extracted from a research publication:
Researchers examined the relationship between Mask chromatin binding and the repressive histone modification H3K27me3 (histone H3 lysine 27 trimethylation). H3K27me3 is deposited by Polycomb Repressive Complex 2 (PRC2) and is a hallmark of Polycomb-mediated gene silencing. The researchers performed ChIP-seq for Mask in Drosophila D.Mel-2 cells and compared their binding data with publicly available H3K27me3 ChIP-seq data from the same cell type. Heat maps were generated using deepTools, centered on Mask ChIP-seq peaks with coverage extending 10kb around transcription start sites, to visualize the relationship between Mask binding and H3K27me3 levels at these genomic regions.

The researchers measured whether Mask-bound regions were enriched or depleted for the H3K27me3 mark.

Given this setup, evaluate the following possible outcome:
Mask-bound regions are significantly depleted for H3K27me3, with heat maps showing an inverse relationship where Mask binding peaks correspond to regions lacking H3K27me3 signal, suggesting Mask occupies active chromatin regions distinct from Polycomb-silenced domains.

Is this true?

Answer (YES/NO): YES